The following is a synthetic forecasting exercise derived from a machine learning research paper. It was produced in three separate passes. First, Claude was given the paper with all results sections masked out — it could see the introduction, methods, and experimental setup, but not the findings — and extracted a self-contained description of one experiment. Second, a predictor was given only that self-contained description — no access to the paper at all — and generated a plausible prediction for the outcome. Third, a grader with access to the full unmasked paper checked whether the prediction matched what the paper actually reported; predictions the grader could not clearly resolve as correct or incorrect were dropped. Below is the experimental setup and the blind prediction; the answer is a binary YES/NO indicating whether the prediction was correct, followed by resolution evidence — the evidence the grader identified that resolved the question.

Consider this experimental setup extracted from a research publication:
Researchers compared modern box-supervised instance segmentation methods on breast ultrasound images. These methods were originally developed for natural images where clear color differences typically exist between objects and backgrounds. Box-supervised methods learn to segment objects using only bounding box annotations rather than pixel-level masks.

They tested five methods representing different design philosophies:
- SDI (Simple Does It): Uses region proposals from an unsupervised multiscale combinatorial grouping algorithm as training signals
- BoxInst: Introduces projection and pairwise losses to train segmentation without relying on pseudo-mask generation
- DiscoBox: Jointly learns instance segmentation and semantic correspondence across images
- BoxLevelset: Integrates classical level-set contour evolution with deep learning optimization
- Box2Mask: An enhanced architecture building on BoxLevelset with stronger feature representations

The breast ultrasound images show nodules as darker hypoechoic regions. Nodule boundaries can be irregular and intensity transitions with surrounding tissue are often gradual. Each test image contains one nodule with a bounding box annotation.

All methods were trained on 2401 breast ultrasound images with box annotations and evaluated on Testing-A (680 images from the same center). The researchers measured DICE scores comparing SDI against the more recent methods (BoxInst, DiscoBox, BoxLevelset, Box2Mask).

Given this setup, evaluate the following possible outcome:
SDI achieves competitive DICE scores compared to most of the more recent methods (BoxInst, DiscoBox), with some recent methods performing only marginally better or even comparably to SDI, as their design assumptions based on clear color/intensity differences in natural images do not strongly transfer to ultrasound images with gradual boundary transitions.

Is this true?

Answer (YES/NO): NO